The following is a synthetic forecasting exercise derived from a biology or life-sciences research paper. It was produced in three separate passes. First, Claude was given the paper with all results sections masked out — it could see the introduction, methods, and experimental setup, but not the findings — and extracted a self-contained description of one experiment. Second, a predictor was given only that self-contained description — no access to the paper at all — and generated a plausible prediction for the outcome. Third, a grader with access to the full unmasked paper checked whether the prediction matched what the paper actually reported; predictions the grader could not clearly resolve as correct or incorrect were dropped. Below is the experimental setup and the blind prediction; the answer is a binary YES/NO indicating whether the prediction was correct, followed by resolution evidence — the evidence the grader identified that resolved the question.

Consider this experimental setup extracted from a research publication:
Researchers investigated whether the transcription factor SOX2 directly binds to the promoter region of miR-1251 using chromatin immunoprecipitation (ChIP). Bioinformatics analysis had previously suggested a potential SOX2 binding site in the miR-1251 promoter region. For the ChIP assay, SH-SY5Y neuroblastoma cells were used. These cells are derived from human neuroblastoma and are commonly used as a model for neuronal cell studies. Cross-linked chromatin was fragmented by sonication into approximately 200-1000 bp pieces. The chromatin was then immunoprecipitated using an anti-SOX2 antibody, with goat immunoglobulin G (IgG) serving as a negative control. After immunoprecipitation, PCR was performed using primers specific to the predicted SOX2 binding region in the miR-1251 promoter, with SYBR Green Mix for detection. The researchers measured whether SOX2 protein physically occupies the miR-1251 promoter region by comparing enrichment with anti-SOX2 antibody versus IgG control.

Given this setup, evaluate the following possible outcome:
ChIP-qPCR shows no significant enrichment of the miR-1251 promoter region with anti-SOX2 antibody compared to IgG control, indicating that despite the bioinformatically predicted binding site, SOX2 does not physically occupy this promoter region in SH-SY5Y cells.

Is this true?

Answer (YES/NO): NO